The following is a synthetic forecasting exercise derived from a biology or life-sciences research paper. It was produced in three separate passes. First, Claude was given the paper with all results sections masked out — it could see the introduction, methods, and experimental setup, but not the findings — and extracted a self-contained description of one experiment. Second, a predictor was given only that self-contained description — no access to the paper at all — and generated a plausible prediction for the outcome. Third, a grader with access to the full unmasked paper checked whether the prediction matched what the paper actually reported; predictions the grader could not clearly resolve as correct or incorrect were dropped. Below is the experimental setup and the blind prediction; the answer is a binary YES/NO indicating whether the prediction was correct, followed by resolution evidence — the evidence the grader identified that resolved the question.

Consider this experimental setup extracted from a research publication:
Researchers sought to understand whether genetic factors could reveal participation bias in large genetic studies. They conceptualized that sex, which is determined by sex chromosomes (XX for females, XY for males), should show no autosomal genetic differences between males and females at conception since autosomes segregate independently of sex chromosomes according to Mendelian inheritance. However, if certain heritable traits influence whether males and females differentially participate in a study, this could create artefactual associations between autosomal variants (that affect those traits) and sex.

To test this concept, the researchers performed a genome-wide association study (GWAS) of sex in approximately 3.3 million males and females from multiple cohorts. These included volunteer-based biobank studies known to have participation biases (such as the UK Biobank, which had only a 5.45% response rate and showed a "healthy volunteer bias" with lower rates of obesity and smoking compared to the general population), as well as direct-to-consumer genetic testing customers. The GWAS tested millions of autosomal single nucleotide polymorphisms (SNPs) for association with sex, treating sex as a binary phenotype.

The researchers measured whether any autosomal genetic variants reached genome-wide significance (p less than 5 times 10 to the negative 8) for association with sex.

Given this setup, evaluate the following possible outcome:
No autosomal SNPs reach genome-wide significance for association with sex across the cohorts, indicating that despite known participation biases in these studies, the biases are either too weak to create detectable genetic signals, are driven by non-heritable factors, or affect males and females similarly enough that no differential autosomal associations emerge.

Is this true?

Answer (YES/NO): NO